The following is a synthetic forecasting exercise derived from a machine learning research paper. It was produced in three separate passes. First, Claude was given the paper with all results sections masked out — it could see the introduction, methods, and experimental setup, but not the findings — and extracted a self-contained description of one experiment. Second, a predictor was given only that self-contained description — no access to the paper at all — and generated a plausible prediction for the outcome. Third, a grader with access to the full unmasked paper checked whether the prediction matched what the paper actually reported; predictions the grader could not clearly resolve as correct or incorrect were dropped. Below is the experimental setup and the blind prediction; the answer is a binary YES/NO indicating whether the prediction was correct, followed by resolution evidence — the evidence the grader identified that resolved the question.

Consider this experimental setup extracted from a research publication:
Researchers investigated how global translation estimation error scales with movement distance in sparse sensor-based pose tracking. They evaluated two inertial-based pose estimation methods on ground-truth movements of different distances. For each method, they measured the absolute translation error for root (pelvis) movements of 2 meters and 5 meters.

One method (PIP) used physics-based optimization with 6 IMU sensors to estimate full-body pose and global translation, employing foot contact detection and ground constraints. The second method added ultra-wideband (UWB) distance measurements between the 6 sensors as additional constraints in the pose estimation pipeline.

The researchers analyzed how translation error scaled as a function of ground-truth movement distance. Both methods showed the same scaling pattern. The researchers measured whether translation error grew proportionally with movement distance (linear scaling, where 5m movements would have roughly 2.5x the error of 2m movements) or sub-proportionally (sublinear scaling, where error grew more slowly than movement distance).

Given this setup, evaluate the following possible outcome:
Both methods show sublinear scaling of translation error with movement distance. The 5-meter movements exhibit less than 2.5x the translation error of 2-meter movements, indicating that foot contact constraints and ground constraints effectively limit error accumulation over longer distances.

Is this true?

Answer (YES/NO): YES